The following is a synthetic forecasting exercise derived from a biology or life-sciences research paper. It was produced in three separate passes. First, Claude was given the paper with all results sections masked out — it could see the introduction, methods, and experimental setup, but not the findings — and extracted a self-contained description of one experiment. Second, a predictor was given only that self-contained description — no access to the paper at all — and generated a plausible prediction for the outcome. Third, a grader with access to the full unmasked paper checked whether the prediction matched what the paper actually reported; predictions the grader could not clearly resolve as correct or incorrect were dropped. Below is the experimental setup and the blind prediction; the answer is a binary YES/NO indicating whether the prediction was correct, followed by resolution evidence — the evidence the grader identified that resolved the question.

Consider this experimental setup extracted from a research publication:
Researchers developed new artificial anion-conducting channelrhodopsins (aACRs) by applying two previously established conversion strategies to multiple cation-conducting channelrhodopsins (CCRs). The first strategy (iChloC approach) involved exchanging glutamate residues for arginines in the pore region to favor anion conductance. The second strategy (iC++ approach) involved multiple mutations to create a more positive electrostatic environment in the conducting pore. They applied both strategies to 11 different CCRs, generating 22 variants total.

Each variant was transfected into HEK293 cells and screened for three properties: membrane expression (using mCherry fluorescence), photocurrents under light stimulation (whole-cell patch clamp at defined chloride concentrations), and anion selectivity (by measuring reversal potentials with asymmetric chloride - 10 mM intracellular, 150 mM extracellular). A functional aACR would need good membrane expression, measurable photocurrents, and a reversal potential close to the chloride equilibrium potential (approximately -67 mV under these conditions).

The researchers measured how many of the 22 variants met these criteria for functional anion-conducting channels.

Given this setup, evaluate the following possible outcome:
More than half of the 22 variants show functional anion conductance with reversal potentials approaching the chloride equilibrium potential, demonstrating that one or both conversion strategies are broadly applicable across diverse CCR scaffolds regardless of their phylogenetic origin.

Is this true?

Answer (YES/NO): NO